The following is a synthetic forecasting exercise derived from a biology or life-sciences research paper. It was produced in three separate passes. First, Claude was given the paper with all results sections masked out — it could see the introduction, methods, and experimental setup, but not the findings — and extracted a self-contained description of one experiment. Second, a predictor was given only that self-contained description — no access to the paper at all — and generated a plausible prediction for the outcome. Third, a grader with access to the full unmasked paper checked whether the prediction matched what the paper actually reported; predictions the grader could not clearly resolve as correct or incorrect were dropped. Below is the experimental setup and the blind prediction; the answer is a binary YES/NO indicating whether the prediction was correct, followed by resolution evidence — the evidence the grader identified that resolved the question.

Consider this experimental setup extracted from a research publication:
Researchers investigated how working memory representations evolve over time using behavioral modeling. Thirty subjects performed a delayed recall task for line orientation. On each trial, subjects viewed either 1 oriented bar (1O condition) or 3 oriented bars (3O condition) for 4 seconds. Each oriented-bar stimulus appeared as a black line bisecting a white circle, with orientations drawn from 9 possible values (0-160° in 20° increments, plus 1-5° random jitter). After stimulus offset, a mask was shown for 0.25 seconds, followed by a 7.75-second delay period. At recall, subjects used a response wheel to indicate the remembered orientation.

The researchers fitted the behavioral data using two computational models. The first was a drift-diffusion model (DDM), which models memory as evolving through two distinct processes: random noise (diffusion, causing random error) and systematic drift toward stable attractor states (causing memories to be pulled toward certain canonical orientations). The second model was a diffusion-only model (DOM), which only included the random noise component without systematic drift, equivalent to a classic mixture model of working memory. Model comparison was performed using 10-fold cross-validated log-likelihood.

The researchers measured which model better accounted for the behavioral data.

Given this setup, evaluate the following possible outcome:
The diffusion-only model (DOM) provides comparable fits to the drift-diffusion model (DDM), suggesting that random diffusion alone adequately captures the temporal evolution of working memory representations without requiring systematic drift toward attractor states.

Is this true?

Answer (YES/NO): NO